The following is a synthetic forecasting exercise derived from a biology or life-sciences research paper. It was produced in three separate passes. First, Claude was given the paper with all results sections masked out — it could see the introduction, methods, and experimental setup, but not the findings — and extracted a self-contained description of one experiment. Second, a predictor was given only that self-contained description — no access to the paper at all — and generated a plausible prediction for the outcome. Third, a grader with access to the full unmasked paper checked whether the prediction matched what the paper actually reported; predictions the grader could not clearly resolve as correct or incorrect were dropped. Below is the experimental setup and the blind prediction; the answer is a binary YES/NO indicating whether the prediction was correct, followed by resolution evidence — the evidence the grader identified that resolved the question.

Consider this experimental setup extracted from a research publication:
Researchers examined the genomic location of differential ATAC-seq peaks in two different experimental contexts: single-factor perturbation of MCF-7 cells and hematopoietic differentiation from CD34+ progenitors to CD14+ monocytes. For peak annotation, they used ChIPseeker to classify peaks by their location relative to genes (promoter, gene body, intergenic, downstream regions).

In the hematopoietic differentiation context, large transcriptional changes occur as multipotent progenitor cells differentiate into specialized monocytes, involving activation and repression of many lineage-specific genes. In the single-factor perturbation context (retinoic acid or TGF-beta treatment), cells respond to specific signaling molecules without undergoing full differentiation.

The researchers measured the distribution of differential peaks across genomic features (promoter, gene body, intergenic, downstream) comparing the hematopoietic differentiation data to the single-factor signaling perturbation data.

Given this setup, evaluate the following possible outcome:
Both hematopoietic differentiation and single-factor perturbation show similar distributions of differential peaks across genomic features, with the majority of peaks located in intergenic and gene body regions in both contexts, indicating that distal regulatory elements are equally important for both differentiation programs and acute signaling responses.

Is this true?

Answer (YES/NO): NO